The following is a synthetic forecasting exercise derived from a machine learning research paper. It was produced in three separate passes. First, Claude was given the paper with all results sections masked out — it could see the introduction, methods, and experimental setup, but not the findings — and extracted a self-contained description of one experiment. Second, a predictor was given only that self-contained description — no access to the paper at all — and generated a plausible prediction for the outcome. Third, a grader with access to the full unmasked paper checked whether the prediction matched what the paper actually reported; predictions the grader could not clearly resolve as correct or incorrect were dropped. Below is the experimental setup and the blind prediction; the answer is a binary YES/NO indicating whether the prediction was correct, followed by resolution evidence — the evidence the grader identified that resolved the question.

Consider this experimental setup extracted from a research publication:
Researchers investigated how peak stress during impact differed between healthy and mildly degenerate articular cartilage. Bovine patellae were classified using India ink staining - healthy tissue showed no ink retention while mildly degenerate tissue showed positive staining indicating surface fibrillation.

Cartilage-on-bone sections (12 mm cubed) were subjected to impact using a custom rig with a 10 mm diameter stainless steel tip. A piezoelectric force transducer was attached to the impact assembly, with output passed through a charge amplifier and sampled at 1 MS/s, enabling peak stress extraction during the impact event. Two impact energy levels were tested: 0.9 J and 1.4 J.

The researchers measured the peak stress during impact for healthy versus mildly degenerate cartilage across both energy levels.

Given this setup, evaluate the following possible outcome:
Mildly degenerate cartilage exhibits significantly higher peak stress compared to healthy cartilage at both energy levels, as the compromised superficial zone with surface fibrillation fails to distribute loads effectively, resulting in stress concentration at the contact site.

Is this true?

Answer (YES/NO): NO